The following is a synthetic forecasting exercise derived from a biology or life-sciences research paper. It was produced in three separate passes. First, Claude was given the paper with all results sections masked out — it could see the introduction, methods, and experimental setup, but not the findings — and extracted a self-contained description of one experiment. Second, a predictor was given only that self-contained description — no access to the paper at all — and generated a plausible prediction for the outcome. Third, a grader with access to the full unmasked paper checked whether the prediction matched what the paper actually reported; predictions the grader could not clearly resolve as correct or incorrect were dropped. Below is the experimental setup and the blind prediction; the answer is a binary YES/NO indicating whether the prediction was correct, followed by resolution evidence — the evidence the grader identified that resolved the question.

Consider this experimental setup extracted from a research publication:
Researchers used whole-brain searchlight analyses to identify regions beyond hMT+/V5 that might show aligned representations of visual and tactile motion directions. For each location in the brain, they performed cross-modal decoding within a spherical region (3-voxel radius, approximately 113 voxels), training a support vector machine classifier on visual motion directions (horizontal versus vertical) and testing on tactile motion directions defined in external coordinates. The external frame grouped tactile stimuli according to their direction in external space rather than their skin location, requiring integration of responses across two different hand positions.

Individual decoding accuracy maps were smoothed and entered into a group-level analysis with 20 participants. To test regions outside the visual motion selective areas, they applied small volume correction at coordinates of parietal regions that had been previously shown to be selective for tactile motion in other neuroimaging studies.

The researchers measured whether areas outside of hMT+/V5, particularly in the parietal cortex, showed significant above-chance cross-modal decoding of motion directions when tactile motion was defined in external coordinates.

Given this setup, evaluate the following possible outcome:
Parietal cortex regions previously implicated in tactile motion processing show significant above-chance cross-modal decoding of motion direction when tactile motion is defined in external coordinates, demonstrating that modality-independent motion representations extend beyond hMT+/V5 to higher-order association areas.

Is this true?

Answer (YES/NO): YES